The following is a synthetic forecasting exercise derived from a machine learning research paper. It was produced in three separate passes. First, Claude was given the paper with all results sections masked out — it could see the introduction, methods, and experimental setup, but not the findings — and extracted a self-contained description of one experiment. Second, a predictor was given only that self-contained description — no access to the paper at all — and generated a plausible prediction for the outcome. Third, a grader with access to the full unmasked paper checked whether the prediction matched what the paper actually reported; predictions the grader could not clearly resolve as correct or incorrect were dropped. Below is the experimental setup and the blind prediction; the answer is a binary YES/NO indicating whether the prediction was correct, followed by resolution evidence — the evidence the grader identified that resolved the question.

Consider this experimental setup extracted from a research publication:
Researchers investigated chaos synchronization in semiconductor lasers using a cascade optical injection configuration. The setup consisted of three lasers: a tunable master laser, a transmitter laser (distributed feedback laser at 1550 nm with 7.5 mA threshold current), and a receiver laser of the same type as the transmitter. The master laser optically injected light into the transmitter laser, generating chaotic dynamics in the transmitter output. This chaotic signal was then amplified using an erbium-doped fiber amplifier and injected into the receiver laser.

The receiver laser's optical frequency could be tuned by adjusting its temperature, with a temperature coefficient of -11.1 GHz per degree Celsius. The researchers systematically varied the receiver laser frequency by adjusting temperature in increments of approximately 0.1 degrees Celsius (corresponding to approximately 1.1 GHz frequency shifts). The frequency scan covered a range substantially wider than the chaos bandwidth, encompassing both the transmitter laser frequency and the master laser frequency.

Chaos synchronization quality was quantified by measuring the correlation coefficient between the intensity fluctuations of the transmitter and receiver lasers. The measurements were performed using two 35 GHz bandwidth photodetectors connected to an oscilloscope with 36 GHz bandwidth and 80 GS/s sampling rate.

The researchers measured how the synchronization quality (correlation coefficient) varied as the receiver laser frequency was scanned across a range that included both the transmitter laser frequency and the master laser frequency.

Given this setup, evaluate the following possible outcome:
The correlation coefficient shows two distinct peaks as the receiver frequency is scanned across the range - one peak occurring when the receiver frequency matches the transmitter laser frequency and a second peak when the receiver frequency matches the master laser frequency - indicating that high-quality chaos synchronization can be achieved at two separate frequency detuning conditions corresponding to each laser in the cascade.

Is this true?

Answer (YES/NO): YES